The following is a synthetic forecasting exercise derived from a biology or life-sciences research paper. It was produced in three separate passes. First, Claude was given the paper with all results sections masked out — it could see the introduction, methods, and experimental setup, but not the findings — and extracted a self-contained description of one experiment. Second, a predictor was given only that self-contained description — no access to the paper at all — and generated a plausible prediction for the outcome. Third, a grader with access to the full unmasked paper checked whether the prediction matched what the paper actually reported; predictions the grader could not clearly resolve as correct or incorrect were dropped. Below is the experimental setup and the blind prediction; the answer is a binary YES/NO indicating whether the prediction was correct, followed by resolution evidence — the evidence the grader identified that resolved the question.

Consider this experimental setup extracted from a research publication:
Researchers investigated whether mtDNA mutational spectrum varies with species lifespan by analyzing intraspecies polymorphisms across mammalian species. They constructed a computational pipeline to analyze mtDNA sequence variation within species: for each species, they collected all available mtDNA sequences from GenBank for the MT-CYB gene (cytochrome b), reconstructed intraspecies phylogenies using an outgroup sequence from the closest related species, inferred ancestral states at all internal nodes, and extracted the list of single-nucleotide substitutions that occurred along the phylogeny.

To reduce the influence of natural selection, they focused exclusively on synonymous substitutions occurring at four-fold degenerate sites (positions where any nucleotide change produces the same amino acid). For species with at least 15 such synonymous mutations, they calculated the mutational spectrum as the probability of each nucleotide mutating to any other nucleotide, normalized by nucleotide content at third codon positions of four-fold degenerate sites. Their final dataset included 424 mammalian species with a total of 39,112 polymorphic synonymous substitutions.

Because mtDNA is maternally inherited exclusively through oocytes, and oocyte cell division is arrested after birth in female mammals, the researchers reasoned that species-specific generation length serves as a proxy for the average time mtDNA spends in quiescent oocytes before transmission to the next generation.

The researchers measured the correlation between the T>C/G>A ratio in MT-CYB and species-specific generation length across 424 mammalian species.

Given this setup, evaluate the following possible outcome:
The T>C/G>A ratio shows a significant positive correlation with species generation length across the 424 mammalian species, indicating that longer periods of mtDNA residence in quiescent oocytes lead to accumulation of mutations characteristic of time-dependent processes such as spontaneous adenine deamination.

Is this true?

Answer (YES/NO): YES